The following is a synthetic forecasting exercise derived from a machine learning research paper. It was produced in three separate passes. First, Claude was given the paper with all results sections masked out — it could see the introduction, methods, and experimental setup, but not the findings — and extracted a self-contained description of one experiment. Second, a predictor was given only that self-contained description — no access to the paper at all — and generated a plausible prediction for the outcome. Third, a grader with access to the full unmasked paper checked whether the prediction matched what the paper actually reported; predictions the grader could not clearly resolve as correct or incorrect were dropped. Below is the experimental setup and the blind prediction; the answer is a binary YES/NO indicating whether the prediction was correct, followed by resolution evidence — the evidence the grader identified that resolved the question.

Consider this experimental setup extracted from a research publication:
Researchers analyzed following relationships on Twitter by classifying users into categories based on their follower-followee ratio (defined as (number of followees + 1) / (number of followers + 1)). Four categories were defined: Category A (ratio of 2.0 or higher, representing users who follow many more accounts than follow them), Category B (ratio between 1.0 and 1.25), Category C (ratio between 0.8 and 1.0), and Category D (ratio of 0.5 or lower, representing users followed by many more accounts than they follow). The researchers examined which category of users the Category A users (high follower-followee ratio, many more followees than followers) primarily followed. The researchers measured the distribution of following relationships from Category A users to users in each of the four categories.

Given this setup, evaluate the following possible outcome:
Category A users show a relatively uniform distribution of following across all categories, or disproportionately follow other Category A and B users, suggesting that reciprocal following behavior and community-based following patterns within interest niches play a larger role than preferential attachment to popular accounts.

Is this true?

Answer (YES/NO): NO